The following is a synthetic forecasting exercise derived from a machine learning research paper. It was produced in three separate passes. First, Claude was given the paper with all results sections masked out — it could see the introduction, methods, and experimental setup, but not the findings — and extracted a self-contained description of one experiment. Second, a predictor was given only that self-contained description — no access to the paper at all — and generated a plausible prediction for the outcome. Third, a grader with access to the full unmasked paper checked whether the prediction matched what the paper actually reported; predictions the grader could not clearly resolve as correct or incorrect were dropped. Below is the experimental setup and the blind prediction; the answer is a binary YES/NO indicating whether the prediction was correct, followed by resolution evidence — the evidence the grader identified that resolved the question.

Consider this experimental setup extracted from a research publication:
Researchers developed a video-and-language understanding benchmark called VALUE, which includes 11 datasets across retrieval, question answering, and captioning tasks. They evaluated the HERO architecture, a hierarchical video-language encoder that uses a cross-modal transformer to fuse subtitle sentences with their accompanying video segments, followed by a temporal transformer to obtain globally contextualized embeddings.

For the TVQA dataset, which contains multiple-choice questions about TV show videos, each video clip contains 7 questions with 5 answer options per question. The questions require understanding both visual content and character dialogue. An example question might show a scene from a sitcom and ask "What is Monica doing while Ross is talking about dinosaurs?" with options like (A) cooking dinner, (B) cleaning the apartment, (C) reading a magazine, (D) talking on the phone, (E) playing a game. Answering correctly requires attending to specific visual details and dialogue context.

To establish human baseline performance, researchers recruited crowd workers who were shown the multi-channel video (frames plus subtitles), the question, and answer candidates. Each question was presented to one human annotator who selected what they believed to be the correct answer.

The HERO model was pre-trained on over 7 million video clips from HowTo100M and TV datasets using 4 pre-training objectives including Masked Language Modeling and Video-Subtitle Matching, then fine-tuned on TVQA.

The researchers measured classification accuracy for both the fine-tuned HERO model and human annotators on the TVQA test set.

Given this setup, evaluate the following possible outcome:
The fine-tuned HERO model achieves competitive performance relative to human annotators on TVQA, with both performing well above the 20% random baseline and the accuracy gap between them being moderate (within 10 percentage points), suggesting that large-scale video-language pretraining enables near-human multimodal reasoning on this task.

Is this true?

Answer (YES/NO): NO